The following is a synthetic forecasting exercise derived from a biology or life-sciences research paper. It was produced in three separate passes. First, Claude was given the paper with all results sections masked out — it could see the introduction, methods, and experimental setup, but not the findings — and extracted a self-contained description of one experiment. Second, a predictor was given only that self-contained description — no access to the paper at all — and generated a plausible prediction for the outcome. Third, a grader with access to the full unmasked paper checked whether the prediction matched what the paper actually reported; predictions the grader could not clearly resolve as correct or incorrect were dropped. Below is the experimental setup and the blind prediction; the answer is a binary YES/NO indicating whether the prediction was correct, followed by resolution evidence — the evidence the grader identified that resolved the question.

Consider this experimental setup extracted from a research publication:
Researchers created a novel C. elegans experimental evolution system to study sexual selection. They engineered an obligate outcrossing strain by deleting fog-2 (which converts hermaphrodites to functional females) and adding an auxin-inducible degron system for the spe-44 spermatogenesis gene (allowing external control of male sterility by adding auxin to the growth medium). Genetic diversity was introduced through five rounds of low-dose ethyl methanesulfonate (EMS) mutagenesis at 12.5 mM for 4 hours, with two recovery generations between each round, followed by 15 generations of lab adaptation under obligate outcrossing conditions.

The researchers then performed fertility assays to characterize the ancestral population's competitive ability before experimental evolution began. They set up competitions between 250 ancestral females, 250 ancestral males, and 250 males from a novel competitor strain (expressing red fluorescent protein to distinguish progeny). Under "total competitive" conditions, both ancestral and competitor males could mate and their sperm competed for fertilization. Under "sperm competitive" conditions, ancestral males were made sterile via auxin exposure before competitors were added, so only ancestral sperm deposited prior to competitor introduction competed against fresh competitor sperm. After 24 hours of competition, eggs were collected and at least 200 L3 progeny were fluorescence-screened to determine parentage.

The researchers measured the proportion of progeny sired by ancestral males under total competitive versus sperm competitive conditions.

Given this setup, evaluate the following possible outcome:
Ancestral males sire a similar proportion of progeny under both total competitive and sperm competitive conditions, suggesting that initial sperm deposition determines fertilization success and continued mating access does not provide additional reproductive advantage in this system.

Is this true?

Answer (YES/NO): NO